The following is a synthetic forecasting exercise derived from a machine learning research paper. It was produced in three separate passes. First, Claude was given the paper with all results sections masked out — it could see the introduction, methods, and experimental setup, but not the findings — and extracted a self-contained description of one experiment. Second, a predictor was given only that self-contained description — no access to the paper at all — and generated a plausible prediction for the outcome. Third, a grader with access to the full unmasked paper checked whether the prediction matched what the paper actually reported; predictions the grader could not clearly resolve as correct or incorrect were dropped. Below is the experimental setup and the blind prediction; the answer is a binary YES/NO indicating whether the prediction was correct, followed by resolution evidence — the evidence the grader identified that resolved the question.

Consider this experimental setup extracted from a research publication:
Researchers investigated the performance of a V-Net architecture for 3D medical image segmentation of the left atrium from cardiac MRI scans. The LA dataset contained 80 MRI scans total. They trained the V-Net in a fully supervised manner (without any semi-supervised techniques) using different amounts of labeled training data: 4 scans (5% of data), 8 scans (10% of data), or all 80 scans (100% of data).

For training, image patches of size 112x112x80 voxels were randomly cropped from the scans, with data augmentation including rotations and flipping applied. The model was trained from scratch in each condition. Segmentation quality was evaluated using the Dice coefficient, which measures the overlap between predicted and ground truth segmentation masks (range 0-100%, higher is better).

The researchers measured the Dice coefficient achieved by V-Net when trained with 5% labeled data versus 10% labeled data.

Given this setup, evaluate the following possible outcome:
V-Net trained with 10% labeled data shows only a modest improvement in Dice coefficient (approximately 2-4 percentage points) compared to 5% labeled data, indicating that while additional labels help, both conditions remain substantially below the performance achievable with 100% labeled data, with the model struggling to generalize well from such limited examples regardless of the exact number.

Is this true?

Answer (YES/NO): NO